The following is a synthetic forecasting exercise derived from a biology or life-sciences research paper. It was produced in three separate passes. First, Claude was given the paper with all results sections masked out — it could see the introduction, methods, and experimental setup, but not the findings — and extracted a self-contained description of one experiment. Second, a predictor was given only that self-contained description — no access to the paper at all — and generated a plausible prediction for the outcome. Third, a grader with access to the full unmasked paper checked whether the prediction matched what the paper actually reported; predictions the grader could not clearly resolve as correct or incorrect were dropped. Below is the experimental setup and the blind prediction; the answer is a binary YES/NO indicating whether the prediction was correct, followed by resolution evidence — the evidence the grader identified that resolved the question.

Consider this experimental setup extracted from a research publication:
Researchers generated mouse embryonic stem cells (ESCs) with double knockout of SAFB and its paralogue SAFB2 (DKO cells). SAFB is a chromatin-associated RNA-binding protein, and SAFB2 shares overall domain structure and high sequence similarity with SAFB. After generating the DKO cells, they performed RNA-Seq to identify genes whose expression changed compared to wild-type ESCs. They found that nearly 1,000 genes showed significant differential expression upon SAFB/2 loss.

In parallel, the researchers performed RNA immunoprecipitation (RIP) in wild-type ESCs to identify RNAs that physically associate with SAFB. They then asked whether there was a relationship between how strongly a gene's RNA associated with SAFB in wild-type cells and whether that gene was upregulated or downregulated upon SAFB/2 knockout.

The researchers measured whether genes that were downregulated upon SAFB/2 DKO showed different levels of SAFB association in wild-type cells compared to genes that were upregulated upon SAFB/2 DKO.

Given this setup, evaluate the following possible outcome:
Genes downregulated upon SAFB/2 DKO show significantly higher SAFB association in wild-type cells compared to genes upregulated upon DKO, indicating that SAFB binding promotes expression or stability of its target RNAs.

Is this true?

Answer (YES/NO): YES